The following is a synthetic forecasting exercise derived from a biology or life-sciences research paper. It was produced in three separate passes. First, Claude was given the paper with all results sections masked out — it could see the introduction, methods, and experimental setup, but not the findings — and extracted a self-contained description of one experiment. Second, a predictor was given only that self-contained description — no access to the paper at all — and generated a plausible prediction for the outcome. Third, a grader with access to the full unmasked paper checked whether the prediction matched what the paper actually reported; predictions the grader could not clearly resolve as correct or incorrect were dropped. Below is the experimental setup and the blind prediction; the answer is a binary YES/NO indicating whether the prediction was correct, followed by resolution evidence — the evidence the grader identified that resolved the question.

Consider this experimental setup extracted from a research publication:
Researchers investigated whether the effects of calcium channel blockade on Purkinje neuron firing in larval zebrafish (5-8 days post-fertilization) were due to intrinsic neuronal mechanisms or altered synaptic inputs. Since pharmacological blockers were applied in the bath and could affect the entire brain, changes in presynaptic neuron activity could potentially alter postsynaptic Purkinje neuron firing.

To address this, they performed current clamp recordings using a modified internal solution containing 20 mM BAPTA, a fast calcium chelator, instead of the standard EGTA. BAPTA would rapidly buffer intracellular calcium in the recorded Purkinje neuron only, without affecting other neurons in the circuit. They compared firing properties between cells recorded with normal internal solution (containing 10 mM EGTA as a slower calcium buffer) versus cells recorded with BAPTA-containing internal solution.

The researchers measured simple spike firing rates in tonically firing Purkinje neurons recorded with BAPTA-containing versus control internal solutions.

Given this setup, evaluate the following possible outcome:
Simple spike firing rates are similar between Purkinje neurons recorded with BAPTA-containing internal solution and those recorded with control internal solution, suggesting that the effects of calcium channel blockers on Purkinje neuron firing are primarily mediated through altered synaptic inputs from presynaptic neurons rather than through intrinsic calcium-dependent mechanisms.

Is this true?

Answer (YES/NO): NO